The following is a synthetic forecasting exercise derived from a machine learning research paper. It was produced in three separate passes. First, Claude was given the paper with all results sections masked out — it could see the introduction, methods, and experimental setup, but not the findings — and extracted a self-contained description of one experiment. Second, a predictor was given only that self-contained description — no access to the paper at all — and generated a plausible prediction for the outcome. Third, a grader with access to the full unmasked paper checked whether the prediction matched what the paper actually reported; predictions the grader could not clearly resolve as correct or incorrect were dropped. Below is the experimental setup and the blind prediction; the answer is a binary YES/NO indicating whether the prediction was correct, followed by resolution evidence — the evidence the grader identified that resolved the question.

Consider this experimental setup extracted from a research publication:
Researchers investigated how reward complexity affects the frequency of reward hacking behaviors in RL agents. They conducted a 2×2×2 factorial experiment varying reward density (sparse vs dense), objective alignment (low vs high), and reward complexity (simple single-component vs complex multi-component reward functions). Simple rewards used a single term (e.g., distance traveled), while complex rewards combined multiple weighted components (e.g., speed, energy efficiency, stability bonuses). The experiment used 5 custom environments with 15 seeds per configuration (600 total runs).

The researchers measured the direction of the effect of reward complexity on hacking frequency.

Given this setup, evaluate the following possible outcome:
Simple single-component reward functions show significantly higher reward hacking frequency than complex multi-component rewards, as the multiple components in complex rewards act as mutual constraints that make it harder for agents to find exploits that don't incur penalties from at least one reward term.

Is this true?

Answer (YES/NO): NO